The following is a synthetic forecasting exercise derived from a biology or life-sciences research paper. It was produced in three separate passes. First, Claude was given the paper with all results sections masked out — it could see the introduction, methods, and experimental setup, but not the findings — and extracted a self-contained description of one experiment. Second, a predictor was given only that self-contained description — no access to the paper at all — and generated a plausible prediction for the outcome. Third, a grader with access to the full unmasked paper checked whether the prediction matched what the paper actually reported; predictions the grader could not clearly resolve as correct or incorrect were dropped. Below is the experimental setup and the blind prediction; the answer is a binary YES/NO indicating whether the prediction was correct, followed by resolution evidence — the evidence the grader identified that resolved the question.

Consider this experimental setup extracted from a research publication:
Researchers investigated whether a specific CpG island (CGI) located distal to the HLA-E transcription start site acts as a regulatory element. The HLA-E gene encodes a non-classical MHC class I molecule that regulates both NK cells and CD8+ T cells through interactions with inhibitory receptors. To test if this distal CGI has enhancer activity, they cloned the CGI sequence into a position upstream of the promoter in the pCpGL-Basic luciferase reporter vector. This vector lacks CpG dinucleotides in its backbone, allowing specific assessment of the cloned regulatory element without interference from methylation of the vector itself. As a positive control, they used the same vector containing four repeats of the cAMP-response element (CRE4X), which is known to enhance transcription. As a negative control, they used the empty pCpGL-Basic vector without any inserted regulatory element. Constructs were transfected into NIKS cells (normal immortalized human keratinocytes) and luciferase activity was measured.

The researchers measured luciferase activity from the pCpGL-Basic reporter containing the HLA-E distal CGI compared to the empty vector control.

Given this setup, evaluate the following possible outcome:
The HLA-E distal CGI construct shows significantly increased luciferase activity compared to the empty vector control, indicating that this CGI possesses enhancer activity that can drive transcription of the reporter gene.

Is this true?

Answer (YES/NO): NO